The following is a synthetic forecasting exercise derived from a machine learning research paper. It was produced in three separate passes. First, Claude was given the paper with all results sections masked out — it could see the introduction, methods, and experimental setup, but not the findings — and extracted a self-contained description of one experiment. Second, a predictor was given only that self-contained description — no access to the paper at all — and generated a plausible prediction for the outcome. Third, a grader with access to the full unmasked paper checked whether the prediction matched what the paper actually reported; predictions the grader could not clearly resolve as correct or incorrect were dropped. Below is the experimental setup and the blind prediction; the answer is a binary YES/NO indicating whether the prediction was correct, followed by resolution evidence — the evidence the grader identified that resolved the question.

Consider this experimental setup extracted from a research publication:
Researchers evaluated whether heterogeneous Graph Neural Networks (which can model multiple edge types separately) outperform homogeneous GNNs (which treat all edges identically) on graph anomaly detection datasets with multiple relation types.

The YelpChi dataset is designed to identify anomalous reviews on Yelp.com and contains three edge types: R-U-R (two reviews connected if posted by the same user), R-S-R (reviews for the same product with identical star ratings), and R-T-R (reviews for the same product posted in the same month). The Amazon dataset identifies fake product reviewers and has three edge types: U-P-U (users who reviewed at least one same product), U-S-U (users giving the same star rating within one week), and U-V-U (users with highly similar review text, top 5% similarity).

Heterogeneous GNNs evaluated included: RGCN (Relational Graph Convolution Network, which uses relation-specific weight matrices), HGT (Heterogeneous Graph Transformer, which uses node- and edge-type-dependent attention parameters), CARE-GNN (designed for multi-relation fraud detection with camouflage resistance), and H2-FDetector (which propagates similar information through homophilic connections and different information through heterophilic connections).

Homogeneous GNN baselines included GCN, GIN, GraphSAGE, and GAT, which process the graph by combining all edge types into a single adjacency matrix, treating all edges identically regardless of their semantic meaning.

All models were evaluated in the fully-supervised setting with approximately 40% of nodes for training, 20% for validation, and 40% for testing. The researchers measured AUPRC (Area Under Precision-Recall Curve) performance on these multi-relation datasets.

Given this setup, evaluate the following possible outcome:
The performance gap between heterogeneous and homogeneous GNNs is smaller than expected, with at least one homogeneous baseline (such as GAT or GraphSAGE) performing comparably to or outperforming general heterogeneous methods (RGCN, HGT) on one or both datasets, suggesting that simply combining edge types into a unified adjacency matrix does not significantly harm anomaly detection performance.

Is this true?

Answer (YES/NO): YES